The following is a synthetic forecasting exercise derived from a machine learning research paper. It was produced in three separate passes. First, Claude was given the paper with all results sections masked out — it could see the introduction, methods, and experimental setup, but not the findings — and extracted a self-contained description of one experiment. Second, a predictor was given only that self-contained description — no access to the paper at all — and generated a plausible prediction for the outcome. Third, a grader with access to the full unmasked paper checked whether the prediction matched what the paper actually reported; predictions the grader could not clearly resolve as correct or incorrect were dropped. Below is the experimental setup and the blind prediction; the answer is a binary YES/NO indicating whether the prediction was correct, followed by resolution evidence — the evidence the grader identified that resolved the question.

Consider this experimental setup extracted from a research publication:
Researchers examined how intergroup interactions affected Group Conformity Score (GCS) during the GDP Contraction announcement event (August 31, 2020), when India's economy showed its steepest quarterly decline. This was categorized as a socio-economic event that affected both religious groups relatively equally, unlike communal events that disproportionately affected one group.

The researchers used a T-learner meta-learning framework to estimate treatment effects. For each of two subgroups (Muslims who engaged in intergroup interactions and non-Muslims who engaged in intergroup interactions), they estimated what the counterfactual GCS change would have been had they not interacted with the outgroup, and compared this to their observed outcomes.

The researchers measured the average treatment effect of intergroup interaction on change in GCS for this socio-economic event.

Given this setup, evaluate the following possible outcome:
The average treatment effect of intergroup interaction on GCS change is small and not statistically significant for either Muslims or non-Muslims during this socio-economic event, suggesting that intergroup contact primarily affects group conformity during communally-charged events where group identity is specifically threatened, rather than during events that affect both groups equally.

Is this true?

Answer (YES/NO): NO